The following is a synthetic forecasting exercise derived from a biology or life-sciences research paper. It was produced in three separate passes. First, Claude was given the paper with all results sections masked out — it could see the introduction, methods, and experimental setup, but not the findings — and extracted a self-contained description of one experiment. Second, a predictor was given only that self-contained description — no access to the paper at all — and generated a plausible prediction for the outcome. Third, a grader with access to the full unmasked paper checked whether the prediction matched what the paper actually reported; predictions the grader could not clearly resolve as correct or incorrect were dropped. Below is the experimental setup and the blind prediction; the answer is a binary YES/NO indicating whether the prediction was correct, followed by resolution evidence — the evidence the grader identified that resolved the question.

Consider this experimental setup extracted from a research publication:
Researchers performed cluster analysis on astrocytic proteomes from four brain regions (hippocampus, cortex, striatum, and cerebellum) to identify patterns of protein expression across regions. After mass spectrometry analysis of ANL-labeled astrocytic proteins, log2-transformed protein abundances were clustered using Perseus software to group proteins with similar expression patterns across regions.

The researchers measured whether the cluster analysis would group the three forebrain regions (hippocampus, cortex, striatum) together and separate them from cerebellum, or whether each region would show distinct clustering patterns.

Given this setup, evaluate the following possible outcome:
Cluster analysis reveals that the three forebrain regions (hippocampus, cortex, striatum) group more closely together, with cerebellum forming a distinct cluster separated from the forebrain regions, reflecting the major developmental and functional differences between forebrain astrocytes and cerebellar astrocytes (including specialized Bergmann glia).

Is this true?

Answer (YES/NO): YES